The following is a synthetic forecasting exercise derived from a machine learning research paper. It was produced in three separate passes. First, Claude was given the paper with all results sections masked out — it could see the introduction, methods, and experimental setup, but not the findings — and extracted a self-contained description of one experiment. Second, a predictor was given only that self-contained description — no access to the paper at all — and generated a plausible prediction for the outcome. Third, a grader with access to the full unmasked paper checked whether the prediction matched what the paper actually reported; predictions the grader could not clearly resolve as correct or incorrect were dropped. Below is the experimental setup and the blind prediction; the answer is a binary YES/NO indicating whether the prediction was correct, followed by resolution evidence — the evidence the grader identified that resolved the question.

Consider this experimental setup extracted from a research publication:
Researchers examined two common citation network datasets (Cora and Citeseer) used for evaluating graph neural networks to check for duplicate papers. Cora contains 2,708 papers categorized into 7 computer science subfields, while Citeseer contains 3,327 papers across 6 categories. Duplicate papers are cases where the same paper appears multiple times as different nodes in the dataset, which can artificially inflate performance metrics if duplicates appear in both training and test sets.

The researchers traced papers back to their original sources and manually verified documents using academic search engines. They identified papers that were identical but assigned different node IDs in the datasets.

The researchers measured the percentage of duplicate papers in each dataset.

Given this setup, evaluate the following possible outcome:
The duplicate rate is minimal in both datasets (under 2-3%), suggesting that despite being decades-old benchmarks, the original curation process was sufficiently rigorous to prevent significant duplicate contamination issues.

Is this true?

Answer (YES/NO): NO